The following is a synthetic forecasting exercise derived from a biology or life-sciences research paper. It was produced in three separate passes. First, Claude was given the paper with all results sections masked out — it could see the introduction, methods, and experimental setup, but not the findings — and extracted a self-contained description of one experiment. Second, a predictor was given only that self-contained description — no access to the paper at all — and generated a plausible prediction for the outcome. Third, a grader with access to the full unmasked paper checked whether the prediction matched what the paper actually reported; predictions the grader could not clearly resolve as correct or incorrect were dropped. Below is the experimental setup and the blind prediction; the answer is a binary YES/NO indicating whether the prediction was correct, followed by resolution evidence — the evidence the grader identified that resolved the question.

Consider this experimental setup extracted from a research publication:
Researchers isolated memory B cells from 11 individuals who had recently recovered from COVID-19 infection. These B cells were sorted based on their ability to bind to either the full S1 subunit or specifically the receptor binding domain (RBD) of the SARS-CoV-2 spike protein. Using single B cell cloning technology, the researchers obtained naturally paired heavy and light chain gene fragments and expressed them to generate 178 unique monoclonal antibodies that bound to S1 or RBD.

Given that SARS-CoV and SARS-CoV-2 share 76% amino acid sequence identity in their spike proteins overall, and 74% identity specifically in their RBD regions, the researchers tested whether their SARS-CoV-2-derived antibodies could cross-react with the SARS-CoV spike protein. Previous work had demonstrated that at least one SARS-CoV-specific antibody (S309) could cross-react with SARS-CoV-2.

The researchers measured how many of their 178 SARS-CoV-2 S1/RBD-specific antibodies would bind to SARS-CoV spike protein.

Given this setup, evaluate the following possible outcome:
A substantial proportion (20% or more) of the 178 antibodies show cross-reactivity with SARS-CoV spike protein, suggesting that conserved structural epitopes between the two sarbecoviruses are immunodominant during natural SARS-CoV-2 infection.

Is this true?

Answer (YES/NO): NO